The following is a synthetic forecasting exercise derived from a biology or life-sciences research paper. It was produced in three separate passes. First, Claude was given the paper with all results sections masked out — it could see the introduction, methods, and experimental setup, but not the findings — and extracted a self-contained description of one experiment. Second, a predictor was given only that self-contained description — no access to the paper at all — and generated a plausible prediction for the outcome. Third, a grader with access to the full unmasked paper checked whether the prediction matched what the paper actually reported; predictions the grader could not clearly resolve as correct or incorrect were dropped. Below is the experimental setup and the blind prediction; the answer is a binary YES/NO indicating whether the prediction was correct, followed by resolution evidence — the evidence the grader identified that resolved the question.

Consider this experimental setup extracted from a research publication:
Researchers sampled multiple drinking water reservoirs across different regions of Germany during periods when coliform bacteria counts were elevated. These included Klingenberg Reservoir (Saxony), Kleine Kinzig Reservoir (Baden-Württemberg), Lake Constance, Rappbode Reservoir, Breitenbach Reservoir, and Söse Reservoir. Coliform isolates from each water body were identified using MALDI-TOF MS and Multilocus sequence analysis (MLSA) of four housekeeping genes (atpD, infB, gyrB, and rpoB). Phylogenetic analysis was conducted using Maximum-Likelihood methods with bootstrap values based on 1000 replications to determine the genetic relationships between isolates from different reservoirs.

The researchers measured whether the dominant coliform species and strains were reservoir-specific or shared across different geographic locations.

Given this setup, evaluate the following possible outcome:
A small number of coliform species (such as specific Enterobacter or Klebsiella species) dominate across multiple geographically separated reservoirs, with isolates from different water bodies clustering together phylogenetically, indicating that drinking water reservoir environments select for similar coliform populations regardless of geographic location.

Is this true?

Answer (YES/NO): YES